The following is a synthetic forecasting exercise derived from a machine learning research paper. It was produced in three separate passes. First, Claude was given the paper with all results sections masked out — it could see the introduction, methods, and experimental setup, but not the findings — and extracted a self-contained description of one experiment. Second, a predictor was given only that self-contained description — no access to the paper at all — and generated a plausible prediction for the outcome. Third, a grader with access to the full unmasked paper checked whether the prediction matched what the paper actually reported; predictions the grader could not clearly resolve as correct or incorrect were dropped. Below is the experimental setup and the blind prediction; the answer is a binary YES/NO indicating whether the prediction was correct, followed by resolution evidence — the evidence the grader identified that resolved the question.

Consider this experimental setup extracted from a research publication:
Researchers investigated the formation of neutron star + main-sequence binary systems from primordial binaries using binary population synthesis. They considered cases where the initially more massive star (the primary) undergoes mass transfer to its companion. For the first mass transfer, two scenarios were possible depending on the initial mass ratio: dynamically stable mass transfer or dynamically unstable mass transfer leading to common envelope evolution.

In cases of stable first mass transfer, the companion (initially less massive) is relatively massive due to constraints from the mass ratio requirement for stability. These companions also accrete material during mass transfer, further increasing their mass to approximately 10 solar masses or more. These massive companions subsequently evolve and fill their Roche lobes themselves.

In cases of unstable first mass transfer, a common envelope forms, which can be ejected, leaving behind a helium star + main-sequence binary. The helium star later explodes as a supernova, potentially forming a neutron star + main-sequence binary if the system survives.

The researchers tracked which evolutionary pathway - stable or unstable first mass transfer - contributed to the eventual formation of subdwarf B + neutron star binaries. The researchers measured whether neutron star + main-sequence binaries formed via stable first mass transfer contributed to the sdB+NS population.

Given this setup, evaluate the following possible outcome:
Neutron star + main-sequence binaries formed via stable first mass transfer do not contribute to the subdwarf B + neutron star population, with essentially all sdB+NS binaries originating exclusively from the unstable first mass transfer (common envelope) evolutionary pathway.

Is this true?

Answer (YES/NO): YES